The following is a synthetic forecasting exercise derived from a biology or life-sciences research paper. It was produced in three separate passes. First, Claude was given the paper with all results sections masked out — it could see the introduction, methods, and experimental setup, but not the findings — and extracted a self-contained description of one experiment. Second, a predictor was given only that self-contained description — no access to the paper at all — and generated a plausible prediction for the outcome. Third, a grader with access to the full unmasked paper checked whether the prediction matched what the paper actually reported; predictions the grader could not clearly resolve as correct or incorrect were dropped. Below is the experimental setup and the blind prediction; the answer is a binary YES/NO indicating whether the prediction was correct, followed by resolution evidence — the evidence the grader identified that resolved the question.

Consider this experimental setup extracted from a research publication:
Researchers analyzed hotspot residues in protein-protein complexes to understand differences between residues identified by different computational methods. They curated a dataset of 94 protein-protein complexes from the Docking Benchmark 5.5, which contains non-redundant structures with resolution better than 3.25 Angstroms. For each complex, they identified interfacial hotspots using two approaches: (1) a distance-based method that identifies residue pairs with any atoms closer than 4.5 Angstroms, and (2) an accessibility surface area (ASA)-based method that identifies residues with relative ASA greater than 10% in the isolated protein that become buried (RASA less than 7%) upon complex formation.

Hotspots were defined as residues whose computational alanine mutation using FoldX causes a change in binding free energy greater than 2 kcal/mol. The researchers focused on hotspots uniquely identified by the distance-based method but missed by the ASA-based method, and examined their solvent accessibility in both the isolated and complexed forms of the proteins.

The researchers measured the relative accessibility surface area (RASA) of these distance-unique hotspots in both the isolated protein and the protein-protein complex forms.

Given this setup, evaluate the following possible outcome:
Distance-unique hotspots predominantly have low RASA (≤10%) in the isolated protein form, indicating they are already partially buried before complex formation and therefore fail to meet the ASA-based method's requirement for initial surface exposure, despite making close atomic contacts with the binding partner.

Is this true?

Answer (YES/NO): YES